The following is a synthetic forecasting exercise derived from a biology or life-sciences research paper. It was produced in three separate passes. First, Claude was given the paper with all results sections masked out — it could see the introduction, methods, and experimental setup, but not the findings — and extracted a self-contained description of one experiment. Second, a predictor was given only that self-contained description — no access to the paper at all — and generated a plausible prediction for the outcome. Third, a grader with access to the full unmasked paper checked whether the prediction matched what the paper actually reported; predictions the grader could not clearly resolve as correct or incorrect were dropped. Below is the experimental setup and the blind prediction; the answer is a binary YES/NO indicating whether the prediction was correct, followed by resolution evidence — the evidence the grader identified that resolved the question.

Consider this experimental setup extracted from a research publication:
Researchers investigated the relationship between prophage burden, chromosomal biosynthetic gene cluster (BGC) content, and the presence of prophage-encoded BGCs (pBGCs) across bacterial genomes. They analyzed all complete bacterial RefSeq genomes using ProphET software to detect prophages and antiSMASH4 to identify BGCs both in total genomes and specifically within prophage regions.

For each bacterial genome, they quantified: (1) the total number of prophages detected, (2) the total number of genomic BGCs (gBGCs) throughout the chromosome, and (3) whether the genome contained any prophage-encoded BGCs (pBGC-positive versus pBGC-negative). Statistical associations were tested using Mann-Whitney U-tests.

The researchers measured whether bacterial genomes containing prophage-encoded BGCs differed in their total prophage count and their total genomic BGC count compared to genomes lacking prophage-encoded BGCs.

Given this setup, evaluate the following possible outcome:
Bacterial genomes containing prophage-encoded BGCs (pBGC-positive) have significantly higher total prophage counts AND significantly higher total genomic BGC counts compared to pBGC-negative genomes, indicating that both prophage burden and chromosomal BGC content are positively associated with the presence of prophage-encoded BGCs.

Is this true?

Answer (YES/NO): NO